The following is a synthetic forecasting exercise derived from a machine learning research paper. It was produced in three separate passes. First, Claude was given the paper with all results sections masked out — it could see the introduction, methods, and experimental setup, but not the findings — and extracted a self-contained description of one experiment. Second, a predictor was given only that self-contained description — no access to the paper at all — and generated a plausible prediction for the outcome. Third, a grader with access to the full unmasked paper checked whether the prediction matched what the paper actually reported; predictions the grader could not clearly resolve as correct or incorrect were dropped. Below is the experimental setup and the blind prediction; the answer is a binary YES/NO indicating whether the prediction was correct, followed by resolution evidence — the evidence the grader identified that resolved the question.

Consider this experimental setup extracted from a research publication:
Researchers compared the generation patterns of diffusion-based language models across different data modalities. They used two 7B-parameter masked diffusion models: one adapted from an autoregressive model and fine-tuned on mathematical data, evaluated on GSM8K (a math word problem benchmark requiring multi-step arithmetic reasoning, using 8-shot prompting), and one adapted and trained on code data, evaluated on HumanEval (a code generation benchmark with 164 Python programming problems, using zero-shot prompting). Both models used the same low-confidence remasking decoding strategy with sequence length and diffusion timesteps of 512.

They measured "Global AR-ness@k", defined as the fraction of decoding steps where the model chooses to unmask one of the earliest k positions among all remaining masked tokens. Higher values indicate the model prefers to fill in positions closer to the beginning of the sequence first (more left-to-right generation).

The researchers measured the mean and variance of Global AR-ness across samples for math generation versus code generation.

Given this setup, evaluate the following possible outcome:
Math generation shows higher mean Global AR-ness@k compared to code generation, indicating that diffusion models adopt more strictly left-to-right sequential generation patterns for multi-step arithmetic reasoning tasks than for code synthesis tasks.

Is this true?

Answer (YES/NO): YES